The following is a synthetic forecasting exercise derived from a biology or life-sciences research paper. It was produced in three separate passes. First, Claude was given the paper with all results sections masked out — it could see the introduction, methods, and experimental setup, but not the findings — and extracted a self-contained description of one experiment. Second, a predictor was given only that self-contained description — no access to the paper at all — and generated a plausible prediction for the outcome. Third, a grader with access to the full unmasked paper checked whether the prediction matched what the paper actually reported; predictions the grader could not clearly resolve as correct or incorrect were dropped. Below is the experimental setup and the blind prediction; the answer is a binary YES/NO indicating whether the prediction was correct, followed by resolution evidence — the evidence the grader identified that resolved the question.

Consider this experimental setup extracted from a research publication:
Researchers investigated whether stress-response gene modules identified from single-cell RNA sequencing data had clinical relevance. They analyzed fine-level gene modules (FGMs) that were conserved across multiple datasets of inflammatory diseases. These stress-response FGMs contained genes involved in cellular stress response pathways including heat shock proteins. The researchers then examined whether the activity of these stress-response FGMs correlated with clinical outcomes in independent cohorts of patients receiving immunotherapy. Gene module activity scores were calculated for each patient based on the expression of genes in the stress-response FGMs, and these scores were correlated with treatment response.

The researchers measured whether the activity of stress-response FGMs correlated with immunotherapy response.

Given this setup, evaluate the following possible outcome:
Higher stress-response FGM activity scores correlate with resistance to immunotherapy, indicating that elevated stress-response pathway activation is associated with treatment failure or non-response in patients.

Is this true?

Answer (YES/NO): YES